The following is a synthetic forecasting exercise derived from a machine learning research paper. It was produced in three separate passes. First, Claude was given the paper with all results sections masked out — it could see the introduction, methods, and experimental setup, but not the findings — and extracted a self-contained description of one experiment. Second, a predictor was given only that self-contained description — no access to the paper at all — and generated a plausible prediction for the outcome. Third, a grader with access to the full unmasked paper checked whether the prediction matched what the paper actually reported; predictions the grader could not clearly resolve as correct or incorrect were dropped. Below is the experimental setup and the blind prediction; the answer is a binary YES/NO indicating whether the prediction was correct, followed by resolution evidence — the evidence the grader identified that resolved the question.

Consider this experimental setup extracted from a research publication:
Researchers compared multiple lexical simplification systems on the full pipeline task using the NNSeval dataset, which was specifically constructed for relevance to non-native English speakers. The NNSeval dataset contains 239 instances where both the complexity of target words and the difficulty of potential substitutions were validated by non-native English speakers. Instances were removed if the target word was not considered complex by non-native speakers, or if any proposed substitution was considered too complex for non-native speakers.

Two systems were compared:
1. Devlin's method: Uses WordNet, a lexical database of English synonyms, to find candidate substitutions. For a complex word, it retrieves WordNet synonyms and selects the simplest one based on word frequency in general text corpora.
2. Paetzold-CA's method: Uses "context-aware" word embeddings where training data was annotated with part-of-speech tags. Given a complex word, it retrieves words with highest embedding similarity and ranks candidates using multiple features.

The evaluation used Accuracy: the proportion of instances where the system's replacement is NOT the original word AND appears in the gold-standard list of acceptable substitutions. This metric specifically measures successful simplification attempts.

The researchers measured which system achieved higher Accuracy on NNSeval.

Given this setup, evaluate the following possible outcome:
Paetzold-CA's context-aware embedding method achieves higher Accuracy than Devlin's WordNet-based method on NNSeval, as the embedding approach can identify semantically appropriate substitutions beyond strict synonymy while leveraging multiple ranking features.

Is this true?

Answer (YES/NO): YES